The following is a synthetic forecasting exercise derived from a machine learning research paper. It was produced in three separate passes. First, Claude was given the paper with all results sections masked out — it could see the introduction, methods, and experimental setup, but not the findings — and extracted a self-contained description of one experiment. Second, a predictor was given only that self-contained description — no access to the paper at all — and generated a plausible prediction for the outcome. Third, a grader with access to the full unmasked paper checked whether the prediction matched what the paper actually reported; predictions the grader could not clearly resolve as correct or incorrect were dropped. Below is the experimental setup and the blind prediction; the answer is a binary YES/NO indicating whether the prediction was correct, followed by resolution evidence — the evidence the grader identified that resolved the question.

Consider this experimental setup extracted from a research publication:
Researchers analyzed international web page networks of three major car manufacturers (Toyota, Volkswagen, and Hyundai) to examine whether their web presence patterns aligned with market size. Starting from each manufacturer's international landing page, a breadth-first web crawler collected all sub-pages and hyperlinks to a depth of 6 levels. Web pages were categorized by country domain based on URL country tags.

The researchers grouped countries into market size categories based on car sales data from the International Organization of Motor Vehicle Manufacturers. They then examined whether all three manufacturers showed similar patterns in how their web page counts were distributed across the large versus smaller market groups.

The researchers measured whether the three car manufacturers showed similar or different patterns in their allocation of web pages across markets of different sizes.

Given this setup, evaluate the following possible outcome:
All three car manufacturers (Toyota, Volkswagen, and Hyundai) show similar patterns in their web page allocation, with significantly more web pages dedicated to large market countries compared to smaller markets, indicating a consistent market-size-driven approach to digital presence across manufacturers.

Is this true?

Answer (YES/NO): YES